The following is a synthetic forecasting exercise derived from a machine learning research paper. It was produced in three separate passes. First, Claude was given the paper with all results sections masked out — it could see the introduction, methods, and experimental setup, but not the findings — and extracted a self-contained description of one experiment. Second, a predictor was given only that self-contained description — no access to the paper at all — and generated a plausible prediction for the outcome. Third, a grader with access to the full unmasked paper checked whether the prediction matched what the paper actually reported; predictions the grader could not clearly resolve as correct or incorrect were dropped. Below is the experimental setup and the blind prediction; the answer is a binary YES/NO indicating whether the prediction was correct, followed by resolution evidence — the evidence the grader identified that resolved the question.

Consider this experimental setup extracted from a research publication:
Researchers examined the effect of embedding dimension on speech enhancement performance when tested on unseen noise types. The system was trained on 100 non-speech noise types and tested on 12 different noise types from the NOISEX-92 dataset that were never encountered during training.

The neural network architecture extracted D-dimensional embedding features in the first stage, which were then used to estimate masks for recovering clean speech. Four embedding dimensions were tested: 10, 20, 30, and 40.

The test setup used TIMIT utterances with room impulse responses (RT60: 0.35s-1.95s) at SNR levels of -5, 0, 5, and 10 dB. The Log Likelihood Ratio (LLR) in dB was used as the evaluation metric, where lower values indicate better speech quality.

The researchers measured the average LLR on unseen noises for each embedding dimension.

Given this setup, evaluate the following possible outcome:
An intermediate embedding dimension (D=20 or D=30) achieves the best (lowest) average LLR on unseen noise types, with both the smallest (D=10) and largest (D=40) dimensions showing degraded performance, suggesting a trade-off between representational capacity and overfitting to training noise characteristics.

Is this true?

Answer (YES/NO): YES